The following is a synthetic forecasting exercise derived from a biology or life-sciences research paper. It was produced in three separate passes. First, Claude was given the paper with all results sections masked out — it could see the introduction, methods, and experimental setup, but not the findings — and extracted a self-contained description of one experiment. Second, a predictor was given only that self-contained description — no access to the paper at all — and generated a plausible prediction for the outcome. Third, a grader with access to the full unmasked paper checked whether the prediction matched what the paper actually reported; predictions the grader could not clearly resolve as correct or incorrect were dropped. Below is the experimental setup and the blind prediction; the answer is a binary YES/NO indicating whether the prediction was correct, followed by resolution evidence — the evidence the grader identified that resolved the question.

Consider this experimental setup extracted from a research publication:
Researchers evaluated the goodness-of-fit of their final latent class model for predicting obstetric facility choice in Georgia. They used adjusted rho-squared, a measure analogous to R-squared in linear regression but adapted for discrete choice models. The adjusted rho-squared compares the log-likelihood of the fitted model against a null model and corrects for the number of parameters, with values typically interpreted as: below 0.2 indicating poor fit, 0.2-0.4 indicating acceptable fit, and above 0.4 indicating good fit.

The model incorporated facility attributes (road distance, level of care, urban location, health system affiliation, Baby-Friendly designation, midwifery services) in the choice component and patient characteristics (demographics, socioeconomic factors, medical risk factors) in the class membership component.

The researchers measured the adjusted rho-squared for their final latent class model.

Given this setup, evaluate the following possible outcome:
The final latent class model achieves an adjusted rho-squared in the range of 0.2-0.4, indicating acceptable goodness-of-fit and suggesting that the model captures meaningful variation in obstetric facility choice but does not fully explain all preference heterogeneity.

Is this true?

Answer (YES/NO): NO